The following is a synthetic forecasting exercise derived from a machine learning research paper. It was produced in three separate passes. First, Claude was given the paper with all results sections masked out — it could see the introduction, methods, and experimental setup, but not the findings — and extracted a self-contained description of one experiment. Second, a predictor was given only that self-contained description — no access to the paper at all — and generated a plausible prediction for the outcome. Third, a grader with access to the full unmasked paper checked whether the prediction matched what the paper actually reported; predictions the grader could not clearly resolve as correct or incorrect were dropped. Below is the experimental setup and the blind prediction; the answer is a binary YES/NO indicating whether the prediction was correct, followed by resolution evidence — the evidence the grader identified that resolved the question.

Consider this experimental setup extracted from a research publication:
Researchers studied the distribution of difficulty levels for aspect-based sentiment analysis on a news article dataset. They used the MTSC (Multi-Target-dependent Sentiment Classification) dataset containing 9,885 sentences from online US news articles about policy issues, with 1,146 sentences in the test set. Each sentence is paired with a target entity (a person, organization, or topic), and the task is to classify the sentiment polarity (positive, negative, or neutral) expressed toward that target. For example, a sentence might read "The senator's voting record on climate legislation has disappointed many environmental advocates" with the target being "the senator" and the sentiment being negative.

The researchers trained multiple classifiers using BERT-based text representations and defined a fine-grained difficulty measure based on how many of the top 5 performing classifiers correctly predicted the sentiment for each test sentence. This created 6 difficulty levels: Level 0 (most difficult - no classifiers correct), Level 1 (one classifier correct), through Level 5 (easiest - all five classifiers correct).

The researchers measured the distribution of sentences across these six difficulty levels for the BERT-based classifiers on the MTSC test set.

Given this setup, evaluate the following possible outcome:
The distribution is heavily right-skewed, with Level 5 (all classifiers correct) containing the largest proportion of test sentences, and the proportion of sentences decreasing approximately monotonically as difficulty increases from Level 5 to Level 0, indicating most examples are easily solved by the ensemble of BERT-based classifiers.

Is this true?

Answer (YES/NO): NO